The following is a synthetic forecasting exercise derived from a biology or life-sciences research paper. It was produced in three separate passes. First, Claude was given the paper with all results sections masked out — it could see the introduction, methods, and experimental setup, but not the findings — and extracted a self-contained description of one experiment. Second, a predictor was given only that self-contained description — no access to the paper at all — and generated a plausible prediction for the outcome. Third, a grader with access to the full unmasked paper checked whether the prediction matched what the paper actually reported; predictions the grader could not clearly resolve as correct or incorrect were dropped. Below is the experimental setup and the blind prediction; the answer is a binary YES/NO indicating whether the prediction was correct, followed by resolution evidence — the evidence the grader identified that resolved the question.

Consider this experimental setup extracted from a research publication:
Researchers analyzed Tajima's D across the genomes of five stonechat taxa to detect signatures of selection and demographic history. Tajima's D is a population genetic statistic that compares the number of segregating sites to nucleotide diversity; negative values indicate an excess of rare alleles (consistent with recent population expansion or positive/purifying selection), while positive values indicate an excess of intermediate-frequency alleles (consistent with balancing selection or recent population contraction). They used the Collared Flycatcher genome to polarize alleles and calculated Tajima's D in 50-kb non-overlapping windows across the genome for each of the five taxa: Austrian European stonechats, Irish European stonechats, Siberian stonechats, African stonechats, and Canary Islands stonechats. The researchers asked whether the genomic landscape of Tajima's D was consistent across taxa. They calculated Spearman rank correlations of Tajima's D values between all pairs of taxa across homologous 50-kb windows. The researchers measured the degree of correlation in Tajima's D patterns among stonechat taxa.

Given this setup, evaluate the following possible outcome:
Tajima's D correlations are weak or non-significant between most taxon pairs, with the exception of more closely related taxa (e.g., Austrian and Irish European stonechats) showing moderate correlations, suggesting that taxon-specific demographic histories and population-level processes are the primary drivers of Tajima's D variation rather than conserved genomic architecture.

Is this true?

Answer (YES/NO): NO